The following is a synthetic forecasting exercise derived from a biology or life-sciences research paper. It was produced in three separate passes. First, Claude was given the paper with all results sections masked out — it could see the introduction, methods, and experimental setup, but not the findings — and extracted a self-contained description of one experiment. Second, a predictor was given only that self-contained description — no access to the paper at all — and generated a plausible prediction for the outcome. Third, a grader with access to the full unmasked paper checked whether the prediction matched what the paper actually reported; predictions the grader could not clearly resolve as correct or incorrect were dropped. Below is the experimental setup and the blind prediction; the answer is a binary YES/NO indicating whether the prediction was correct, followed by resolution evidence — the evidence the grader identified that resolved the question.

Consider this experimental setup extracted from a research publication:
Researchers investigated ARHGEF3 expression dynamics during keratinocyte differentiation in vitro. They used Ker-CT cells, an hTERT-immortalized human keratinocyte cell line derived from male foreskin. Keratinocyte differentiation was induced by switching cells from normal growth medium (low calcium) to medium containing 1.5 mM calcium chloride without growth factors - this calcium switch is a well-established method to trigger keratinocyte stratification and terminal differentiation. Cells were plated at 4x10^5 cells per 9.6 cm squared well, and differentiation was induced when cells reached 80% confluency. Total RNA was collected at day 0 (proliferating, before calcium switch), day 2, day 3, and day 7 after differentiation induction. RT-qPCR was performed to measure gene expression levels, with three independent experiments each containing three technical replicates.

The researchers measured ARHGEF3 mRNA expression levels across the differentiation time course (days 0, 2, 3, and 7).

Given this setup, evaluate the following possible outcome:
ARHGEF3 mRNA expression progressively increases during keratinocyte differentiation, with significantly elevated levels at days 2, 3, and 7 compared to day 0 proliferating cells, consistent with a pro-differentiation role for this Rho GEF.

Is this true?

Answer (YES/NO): NO